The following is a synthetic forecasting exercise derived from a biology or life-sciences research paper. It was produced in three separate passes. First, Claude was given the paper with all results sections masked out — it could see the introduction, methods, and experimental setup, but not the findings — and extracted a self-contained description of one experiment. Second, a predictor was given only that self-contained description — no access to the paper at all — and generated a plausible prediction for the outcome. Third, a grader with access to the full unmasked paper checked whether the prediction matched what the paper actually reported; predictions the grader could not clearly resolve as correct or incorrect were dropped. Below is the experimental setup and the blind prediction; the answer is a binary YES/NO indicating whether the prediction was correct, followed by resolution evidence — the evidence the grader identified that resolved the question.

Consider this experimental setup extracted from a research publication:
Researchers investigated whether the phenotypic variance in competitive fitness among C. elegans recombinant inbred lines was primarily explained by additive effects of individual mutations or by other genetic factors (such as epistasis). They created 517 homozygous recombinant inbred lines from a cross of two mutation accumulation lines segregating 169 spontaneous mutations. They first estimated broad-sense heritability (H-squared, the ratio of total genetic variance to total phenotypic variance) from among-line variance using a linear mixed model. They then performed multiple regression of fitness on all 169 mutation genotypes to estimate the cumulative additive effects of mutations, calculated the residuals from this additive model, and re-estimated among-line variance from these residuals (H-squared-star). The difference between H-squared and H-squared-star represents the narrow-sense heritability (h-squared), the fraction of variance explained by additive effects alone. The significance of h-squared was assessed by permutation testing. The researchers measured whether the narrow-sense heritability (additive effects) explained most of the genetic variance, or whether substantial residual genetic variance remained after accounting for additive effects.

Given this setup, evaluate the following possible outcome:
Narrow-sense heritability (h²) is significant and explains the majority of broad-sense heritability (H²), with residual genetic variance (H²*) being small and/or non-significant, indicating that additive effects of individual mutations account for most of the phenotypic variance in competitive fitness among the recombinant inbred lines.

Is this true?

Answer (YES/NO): NO